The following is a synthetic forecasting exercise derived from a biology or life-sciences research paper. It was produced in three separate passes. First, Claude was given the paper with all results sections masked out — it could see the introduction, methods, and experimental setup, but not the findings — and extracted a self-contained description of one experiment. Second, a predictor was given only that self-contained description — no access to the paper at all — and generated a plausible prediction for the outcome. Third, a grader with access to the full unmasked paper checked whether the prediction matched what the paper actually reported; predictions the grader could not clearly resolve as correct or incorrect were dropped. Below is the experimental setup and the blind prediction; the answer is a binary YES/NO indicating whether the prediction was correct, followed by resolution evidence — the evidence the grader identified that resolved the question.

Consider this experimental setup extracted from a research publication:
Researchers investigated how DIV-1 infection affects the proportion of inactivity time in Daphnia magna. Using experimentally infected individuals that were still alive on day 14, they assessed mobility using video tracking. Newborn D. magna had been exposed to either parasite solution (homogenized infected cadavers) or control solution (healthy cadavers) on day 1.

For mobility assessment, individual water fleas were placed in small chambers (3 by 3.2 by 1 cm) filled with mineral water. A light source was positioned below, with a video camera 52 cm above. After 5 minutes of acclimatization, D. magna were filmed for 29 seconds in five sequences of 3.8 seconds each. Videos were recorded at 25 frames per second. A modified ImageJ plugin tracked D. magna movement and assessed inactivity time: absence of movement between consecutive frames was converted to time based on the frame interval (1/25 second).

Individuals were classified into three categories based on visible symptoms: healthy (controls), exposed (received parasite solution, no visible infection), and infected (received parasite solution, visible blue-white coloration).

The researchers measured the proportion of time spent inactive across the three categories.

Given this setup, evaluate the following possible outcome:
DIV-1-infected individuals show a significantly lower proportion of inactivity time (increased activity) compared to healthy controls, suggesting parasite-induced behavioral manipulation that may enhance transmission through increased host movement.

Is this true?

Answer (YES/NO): NO